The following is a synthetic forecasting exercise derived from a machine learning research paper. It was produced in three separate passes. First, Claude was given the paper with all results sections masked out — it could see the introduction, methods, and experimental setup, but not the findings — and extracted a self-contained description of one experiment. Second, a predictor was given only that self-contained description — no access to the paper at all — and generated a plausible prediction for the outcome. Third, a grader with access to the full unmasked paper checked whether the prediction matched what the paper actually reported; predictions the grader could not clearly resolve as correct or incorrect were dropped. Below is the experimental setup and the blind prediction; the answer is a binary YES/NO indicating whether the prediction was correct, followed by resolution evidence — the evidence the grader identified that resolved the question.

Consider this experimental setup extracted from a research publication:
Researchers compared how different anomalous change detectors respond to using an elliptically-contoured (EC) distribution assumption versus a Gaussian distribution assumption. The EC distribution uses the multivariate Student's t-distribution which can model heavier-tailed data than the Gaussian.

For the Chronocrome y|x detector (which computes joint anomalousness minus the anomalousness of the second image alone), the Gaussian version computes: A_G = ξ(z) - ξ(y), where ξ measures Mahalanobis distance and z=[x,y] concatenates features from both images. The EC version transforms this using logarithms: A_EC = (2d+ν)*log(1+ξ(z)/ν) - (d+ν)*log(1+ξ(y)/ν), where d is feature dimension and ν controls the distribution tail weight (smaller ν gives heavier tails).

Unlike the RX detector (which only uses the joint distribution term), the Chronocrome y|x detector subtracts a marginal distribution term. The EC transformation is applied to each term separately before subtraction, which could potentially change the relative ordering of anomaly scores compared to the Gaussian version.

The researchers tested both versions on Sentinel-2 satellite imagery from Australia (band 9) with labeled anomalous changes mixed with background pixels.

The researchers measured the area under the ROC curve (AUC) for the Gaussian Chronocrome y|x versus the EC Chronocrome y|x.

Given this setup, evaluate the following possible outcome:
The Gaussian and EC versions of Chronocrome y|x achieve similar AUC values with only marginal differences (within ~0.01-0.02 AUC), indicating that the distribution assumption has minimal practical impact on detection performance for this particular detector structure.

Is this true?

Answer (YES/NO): NO